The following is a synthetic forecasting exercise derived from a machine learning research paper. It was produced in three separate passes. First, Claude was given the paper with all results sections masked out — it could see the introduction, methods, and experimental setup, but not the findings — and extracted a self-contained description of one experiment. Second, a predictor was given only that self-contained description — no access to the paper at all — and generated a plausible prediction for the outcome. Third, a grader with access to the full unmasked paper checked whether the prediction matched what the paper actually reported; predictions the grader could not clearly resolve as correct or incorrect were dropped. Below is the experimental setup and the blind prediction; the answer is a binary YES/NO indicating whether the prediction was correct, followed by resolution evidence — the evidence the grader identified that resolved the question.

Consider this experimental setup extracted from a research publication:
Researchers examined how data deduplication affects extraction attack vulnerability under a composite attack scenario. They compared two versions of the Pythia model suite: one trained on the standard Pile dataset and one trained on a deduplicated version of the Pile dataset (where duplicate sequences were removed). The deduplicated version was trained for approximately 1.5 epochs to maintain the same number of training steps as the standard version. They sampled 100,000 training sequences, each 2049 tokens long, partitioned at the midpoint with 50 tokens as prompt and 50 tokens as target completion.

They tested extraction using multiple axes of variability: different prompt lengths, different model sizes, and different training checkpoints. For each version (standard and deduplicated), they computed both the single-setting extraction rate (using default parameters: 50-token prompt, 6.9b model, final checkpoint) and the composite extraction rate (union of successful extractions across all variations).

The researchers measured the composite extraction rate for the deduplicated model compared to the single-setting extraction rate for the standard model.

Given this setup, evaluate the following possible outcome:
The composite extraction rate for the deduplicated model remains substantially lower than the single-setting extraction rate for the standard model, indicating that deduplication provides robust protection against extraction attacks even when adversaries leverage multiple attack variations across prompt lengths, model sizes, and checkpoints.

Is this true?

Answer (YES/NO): NO